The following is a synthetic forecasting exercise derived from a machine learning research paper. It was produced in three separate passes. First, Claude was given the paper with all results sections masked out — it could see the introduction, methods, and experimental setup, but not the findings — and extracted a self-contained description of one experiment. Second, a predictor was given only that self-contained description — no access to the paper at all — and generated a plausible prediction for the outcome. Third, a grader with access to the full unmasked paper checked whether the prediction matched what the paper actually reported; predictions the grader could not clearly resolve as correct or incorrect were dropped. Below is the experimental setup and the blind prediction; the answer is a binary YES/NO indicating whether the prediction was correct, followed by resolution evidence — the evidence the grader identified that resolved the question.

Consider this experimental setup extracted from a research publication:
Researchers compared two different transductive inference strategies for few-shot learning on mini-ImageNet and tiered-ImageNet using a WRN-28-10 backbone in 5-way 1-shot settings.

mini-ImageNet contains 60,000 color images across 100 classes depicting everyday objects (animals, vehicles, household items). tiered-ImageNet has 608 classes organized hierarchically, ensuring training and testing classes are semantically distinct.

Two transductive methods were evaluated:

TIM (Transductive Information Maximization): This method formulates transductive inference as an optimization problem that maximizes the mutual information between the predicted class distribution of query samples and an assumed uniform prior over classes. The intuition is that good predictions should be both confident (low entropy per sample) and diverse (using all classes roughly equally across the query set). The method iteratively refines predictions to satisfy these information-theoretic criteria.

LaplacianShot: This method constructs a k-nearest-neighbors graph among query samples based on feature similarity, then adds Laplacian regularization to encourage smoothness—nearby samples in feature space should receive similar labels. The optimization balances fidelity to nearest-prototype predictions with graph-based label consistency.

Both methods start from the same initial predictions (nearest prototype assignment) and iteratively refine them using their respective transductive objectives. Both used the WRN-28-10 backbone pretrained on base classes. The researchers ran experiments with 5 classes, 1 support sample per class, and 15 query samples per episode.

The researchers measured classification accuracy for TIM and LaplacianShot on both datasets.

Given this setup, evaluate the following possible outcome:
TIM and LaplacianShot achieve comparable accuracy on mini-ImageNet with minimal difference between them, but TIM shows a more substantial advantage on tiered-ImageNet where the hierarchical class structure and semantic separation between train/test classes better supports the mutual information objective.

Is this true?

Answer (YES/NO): NO